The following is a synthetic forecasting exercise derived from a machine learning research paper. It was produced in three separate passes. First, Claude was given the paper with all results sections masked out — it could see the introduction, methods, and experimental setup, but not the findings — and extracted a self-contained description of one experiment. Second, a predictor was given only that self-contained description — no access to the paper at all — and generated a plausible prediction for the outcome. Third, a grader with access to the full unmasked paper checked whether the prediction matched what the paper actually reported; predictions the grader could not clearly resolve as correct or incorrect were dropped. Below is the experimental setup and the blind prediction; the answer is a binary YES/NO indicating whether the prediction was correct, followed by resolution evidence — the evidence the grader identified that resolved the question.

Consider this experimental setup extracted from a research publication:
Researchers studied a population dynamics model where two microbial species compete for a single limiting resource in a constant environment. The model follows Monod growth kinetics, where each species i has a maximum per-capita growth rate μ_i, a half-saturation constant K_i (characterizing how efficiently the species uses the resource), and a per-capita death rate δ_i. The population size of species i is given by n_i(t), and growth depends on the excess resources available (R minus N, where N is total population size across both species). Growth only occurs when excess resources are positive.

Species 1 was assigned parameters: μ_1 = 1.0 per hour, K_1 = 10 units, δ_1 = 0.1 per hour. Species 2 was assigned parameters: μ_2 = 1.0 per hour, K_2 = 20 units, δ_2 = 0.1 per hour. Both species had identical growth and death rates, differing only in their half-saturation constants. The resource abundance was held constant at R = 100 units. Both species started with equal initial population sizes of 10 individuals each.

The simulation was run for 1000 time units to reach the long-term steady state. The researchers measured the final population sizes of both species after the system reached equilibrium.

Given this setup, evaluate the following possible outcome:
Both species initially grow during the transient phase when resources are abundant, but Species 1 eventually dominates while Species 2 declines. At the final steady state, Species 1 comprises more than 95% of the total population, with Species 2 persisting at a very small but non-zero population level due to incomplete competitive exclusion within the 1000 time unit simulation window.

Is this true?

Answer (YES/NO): NO